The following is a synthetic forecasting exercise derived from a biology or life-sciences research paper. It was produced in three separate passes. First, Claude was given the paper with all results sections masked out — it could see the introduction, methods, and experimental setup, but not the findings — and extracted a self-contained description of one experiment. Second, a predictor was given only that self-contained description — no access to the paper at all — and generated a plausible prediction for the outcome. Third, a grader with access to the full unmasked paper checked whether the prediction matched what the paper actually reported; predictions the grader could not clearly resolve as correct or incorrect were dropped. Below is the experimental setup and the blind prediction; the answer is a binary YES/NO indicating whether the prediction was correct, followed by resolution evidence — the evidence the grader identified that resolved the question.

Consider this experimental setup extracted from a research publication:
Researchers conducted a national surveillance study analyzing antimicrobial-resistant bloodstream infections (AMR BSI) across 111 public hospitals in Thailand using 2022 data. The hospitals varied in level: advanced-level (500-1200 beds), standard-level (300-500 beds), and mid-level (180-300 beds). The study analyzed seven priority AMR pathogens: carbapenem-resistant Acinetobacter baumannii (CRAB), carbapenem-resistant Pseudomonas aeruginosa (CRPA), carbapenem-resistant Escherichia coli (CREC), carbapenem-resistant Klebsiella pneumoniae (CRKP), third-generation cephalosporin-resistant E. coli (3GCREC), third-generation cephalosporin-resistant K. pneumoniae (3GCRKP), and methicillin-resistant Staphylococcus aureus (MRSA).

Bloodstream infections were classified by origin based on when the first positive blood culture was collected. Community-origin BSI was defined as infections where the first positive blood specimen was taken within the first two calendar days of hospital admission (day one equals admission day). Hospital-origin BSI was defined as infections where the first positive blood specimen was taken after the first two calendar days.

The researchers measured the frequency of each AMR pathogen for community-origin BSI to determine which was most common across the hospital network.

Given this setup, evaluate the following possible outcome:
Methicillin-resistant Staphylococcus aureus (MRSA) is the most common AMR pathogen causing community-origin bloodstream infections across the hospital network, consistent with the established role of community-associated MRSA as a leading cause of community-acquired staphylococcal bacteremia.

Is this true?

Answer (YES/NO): NO